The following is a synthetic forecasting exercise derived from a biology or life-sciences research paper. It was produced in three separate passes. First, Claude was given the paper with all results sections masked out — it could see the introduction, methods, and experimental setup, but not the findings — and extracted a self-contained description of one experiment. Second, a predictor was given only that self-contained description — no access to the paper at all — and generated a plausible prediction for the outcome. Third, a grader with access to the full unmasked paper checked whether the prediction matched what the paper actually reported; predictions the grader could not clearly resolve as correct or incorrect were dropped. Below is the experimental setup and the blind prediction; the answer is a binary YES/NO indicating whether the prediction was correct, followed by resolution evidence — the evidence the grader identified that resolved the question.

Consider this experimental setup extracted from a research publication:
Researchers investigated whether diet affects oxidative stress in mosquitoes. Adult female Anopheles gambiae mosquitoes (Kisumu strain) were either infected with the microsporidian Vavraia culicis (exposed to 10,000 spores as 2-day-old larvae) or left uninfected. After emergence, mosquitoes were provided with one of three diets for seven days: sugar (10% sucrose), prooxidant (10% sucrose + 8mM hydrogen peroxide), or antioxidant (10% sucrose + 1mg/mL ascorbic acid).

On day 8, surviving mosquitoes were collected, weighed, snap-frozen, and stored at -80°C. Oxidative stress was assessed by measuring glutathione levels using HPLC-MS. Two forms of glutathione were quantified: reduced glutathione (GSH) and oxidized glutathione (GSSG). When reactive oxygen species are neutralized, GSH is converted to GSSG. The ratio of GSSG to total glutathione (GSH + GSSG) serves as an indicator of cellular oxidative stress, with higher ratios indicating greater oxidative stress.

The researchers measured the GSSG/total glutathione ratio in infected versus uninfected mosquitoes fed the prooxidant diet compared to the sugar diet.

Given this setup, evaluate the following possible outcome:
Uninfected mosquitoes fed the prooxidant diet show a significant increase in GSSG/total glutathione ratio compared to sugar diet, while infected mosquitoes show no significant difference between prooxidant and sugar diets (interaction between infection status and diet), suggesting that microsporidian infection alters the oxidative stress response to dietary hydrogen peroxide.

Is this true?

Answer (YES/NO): YES